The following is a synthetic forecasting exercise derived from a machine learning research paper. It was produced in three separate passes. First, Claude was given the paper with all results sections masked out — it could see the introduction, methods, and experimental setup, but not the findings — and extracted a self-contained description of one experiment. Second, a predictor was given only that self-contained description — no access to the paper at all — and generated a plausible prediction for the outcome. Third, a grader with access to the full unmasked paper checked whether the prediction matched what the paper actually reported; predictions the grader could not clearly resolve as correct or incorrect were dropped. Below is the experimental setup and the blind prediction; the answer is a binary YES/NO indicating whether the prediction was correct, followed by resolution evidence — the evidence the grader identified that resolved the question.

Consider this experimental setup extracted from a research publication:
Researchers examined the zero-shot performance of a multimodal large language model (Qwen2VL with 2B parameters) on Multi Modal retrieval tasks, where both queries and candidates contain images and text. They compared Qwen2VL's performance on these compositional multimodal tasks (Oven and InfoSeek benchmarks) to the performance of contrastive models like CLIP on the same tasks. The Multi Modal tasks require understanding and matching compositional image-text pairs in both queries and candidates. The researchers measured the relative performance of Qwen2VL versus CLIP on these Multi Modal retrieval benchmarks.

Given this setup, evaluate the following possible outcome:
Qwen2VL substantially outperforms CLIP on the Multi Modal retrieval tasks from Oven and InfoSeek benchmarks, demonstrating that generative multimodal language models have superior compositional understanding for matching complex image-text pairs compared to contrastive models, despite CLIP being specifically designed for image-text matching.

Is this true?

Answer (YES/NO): YES